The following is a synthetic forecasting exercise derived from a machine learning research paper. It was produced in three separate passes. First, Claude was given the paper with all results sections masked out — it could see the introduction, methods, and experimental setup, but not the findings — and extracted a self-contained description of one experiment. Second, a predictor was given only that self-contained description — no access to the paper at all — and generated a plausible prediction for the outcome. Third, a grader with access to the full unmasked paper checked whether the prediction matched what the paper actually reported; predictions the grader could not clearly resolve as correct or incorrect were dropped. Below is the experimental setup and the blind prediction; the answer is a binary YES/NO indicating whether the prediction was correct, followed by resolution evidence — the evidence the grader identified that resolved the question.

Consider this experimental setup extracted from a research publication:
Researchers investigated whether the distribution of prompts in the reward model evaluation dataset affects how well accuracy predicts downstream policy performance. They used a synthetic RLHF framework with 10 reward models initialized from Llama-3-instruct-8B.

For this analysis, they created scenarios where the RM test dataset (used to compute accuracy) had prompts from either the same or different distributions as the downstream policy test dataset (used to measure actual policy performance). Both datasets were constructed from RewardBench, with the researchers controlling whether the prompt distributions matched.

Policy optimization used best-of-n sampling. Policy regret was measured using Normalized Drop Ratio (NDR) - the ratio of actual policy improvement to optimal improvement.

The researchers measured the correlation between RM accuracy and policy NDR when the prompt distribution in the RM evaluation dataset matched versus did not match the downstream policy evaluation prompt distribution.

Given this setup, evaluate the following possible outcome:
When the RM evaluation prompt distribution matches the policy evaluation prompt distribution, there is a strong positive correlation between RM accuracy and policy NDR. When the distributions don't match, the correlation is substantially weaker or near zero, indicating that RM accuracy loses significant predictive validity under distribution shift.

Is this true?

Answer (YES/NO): NO